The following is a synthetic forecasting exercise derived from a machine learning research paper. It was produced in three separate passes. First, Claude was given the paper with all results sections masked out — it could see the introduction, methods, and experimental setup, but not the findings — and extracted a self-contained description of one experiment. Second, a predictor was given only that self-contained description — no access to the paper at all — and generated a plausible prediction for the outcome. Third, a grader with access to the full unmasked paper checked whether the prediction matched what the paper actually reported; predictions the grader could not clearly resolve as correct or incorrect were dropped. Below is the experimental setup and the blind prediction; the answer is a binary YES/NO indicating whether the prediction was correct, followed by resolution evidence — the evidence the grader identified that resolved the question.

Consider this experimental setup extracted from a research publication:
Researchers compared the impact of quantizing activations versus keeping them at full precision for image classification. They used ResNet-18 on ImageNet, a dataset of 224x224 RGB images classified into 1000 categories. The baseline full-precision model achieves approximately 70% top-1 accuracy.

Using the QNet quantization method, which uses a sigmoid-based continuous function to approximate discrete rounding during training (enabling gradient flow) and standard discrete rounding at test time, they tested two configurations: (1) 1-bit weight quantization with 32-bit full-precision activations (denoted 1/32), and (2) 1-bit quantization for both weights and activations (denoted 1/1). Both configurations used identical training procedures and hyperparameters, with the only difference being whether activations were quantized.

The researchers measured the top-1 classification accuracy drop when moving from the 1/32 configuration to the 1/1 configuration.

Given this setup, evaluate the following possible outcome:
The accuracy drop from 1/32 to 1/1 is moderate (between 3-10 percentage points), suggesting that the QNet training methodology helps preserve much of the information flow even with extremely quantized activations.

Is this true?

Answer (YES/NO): NO